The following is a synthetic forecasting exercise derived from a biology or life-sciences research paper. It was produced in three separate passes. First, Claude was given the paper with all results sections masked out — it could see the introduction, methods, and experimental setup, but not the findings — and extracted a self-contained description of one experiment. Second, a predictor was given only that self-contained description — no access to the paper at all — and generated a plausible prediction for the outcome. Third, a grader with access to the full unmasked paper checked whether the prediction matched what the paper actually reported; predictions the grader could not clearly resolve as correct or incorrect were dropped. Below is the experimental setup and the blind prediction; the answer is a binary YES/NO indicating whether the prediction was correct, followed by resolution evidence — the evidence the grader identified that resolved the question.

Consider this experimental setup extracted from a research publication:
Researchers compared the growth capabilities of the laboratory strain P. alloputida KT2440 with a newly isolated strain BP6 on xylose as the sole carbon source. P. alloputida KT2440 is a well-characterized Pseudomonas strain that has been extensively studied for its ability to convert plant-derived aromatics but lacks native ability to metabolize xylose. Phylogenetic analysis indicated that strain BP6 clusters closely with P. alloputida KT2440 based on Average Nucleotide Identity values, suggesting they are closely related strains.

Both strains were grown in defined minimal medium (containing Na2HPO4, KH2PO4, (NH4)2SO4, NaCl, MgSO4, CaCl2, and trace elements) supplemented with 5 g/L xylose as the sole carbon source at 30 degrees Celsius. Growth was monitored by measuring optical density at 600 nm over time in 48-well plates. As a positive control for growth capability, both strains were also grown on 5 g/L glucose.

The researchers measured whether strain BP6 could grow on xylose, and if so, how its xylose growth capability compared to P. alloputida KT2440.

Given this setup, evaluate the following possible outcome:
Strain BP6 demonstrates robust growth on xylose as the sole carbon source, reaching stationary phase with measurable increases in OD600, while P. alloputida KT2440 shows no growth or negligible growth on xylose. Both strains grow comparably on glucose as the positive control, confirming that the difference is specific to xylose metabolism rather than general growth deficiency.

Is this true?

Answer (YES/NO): YES